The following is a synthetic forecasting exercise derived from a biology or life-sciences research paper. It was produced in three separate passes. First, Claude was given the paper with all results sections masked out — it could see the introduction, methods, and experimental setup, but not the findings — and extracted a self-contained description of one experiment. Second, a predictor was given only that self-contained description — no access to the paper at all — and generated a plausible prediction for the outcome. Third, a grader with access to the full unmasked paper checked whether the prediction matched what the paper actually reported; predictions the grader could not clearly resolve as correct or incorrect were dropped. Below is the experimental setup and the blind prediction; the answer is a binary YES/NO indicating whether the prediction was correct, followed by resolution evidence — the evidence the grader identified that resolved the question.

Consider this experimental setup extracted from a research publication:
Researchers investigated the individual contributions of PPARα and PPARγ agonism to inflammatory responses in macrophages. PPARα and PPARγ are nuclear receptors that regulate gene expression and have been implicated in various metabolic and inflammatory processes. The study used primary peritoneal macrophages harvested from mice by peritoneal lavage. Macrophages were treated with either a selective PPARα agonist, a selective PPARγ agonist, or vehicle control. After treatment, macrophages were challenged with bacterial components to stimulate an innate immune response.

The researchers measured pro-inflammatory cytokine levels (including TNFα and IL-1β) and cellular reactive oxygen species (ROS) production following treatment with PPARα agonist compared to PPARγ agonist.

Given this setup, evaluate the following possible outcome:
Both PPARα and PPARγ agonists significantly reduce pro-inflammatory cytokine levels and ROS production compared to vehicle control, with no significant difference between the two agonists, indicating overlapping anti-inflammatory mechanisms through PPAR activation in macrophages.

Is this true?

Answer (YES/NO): NO